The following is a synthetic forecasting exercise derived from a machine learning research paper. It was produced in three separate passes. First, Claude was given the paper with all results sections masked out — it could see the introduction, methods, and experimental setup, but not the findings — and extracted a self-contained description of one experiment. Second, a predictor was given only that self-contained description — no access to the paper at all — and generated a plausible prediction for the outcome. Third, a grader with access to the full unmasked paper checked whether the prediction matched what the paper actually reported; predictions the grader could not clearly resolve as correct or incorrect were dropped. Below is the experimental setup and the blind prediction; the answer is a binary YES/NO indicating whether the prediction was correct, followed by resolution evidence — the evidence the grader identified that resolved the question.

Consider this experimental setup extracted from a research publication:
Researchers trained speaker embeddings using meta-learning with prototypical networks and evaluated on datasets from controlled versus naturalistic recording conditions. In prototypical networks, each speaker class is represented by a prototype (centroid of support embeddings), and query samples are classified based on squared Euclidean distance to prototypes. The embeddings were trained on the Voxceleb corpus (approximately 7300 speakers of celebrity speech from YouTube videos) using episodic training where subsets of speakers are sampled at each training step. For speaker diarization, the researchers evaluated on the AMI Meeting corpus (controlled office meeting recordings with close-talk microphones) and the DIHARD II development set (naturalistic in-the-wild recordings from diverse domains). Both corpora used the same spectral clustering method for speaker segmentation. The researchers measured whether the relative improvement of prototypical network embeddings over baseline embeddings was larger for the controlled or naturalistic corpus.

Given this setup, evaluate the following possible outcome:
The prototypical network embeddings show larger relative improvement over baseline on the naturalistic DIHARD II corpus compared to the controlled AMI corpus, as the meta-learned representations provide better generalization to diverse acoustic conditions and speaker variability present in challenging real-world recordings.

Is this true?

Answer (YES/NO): YES